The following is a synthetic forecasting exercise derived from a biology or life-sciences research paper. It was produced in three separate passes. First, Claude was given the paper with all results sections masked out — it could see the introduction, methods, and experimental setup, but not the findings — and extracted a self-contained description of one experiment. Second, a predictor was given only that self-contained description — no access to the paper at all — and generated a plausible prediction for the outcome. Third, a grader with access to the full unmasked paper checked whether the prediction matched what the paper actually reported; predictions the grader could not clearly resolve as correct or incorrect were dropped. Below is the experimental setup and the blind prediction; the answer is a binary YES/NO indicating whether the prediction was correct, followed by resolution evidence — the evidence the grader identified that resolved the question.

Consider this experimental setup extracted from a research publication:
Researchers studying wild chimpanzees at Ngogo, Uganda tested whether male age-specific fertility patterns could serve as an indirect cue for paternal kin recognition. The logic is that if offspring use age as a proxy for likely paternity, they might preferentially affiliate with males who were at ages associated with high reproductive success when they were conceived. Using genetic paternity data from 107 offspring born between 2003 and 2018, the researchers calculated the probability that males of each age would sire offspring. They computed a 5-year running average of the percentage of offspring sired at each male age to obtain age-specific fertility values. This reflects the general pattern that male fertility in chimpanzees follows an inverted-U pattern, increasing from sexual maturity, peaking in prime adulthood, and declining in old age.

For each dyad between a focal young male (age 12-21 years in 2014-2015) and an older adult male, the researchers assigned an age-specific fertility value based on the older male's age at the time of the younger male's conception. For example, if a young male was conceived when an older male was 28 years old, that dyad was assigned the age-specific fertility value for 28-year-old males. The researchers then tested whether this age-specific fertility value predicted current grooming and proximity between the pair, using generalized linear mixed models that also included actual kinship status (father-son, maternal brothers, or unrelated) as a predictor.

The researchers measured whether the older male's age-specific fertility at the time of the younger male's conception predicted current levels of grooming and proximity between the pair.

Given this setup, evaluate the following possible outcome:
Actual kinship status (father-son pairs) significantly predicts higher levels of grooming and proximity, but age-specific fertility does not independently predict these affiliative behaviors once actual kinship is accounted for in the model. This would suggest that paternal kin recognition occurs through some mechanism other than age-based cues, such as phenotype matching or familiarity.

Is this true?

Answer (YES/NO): NO